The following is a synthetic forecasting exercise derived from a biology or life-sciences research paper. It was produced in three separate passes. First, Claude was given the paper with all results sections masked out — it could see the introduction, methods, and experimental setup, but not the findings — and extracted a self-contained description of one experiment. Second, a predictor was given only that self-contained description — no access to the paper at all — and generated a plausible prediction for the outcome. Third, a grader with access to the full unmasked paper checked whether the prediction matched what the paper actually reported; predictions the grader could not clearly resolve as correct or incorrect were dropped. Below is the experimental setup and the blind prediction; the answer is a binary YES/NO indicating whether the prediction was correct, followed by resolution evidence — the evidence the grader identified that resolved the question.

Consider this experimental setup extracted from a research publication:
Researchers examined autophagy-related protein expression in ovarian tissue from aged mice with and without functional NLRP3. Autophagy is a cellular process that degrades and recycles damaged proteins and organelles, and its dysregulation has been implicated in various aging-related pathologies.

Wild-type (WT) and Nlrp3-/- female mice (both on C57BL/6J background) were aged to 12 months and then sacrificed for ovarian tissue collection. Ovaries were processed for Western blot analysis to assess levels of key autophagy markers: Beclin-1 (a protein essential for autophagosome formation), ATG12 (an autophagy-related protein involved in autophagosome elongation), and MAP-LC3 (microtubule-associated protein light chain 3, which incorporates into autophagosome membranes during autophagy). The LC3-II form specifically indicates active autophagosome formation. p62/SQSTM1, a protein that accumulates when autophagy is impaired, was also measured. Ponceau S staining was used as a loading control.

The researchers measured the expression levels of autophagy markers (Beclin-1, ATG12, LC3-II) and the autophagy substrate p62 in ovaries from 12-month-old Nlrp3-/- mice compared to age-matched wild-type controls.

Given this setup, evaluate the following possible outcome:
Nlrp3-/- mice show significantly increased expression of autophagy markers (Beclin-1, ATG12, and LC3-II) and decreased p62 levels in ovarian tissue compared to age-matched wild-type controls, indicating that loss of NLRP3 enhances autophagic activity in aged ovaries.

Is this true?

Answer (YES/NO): YES